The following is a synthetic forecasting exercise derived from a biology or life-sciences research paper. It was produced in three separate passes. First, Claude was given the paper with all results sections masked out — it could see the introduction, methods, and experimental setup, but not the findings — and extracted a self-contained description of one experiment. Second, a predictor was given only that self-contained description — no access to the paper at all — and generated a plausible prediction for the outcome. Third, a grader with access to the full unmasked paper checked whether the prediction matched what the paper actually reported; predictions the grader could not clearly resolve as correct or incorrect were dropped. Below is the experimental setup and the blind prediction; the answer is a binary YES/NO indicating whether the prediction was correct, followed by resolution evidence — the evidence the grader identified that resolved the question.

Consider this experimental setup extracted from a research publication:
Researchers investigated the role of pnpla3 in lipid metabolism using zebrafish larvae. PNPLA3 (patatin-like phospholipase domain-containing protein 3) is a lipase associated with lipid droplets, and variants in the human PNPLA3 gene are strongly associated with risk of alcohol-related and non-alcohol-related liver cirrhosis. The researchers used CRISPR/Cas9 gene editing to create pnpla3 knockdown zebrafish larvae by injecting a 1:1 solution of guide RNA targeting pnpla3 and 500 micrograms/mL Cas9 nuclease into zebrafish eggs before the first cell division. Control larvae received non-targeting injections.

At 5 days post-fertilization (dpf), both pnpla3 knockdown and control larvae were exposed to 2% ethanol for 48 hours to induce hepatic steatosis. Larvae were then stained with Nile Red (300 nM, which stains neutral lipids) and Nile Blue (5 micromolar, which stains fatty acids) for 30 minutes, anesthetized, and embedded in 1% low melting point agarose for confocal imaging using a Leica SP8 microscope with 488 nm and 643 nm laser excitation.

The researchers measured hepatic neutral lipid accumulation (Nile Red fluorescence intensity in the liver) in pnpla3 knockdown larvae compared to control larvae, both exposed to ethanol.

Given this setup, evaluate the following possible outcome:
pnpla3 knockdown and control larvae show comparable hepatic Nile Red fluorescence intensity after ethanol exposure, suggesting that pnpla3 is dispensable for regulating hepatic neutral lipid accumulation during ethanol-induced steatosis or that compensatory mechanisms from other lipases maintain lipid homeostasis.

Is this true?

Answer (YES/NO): NO